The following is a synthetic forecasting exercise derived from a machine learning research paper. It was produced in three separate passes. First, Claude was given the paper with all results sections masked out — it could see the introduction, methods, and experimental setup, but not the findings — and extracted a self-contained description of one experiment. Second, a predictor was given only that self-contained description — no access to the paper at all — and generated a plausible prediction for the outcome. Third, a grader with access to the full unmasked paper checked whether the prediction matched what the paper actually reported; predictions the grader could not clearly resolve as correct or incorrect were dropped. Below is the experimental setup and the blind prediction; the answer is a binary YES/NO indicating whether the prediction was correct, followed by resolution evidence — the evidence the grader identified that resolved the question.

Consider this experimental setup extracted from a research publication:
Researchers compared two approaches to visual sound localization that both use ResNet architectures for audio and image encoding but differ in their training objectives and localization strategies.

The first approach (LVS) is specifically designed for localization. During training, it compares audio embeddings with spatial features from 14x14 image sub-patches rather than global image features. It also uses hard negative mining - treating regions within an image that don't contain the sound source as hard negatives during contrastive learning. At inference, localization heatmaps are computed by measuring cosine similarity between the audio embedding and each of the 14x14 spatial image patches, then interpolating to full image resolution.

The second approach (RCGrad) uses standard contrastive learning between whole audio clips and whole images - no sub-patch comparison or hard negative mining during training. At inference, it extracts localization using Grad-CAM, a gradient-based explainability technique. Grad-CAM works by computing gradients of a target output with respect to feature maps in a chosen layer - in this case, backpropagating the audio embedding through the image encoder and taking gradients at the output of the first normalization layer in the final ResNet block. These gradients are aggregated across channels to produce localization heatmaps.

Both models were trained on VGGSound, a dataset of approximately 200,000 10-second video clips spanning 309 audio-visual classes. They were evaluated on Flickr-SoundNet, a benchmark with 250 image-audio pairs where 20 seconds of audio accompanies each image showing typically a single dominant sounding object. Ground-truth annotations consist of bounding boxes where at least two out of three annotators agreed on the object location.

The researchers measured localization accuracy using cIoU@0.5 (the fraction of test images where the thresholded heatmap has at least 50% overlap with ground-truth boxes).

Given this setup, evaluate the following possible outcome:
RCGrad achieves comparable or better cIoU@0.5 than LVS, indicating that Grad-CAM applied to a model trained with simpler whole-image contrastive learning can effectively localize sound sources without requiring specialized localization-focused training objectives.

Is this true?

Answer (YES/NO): YES